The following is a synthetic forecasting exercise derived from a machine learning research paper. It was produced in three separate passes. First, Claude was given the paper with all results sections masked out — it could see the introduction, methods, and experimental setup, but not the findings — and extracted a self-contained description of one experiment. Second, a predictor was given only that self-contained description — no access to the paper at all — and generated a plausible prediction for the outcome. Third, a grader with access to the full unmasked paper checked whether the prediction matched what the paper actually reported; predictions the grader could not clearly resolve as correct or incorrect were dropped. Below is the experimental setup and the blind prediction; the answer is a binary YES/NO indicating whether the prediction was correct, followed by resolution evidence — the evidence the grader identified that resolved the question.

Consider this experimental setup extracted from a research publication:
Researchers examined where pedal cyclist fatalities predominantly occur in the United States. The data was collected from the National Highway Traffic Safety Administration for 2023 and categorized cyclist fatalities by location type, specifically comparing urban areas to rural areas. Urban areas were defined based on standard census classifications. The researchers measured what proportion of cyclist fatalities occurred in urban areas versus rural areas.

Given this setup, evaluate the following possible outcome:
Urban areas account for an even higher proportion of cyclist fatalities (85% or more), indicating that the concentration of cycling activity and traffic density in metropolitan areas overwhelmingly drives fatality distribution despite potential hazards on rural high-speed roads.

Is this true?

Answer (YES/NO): NO